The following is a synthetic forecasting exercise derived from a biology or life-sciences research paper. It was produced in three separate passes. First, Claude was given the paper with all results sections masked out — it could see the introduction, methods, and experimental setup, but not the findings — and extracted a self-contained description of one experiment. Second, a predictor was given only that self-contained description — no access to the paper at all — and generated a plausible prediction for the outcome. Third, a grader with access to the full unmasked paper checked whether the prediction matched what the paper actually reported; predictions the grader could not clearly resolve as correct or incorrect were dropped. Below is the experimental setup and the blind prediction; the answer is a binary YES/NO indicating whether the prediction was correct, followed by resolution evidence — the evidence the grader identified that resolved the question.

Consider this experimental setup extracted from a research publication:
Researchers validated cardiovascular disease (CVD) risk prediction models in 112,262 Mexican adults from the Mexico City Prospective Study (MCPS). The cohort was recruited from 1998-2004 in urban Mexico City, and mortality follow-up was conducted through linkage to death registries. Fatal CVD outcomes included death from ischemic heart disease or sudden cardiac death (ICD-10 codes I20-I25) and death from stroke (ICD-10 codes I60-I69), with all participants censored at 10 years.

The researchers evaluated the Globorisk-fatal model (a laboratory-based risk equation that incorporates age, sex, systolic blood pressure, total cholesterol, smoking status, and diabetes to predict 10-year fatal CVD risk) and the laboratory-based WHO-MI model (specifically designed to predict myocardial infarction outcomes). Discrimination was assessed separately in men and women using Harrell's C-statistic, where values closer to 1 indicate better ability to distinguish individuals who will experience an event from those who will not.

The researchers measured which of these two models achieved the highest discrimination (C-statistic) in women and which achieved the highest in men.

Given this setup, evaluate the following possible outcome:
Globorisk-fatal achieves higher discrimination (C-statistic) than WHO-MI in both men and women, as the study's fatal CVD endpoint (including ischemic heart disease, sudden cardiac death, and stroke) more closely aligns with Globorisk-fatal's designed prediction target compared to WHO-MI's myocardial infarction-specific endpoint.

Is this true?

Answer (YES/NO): NO